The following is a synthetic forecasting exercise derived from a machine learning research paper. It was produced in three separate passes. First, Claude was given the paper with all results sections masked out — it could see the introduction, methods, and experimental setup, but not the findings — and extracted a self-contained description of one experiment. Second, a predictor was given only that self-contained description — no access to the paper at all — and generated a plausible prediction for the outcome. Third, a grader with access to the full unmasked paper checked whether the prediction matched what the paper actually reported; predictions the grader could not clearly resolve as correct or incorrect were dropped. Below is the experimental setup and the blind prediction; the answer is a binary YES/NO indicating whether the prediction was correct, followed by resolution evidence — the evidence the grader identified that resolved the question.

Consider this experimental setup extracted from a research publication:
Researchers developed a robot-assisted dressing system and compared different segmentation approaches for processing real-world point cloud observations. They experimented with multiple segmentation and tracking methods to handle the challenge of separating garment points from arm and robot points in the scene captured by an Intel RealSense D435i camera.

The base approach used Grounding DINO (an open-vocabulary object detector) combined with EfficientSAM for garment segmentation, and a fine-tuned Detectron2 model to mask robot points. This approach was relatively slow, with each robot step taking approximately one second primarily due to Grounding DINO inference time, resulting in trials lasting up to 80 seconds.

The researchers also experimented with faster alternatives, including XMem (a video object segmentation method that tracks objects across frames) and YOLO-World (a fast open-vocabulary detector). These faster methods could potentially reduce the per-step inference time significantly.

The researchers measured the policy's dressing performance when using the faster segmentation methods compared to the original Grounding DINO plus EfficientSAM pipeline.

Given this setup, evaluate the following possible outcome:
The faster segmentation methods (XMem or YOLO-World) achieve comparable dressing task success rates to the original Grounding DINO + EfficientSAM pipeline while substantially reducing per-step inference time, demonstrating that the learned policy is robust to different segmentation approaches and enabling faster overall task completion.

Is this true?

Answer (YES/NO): NO